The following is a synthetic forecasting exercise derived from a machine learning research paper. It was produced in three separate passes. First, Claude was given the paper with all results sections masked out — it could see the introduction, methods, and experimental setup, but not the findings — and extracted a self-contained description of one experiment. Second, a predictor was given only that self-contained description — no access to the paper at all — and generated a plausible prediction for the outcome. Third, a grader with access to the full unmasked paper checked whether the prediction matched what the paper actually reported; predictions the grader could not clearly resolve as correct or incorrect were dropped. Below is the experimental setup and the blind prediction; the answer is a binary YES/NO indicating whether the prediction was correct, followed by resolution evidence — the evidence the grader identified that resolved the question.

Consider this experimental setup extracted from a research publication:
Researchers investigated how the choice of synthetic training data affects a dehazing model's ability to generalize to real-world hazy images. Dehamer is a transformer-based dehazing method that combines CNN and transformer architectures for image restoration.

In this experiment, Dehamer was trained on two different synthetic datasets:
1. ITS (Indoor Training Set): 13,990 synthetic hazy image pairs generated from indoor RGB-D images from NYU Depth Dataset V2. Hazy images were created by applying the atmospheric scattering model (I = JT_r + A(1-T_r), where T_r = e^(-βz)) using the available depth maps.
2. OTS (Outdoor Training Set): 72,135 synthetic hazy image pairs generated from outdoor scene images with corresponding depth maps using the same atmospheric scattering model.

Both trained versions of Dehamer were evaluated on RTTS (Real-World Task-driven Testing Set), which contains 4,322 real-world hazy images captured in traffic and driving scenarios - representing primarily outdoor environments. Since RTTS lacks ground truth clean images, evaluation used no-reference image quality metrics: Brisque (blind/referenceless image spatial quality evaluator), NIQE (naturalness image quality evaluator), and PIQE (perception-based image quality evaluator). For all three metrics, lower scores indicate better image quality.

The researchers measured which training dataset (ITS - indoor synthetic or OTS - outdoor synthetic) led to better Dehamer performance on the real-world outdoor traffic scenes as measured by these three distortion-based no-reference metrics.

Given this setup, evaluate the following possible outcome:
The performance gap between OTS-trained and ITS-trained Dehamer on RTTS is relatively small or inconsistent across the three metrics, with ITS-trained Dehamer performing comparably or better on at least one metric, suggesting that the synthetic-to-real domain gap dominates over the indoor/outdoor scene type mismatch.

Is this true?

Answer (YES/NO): NO